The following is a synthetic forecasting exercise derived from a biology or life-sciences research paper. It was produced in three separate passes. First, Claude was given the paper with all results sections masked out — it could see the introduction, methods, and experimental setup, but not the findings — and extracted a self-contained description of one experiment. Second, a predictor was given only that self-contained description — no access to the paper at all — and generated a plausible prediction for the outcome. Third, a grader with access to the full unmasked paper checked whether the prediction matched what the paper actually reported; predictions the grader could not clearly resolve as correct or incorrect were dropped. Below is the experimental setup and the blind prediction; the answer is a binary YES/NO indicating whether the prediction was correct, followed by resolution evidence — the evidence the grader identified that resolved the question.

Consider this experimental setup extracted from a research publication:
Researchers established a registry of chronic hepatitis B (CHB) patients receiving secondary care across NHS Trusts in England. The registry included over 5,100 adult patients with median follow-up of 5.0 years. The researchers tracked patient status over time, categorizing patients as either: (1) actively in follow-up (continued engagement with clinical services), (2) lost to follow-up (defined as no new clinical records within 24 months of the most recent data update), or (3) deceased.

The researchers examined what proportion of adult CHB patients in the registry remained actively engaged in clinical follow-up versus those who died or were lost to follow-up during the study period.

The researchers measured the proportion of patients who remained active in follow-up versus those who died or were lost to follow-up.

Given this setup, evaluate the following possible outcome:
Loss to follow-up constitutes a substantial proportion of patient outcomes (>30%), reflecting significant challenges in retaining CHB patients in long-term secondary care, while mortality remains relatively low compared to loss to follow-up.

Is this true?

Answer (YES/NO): NO